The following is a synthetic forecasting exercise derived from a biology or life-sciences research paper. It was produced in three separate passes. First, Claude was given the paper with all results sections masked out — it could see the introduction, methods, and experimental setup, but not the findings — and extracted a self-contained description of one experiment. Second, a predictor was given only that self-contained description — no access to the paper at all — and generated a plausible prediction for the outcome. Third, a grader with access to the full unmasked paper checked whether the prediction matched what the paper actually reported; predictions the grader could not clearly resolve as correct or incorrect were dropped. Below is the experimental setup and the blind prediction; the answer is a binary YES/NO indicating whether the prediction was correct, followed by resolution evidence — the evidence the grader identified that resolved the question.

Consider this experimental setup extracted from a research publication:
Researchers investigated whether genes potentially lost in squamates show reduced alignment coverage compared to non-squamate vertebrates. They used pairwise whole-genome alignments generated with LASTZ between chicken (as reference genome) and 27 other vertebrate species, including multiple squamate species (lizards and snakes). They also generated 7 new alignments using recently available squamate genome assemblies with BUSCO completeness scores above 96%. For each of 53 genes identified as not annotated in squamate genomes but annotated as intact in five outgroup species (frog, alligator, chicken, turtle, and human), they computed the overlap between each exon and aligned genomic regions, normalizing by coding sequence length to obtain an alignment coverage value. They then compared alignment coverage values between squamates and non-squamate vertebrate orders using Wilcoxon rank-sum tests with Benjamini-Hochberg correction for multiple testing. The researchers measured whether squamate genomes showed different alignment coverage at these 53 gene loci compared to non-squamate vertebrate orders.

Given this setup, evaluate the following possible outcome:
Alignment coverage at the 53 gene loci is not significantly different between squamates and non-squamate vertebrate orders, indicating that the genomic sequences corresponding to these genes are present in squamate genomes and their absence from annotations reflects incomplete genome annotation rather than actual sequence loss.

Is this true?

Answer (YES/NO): NO